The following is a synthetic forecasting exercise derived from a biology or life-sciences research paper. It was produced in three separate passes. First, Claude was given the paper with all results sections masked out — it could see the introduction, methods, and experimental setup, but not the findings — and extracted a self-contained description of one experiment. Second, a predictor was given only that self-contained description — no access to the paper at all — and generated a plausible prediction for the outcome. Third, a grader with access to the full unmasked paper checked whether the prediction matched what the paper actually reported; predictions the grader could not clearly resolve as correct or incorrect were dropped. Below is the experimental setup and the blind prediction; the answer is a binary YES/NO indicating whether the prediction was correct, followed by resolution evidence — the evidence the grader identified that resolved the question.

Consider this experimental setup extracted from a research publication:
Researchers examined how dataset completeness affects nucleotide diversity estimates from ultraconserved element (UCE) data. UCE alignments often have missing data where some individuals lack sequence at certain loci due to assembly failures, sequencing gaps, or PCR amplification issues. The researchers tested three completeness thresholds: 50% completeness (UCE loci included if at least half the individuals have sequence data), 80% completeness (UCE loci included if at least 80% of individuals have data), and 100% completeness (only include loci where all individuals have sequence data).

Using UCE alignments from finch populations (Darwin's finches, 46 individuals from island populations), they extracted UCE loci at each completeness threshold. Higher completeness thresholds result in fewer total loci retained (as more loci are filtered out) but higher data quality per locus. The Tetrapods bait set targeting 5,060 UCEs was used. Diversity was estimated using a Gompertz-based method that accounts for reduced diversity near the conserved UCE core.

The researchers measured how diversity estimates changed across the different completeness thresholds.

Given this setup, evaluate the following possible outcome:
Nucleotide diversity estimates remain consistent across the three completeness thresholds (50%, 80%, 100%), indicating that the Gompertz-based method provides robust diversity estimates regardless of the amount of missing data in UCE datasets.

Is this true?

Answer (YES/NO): YES